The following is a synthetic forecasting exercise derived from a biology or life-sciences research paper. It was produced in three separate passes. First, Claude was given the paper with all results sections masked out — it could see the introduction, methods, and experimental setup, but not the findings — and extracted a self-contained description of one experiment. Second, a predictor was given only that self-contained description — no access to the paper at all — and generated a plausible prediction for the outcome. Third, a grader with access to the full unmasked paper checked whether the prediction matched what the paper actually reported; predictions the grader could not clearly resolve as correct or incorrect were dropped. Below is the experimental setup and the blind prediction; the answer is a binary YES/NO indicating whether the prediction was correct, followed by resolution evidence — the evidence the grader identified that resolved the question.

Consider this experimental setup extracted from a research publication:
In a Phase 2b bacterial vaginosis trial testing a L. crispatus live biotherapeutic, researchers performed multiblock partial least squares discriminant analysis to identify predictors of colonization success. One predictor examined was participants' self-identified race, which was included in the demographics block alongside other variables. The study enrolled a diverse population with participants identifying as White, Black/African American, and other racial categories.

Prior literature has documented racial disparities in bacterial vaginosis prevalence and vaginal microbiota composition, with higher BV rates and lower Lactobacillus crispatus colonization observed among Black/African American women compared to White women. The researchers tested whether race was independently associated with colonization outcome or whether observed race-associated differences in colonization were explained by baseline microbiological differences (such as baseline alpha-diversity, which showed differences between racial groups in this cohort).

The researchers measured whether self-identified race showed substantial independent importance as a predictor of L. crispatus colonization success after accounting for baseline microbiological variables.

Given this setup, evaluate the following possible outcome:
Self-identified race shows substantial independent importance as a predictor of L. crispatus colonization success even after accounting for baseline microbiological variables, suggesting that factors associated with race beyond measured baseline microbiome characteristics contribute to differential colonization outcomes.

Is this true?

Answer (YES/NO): NO